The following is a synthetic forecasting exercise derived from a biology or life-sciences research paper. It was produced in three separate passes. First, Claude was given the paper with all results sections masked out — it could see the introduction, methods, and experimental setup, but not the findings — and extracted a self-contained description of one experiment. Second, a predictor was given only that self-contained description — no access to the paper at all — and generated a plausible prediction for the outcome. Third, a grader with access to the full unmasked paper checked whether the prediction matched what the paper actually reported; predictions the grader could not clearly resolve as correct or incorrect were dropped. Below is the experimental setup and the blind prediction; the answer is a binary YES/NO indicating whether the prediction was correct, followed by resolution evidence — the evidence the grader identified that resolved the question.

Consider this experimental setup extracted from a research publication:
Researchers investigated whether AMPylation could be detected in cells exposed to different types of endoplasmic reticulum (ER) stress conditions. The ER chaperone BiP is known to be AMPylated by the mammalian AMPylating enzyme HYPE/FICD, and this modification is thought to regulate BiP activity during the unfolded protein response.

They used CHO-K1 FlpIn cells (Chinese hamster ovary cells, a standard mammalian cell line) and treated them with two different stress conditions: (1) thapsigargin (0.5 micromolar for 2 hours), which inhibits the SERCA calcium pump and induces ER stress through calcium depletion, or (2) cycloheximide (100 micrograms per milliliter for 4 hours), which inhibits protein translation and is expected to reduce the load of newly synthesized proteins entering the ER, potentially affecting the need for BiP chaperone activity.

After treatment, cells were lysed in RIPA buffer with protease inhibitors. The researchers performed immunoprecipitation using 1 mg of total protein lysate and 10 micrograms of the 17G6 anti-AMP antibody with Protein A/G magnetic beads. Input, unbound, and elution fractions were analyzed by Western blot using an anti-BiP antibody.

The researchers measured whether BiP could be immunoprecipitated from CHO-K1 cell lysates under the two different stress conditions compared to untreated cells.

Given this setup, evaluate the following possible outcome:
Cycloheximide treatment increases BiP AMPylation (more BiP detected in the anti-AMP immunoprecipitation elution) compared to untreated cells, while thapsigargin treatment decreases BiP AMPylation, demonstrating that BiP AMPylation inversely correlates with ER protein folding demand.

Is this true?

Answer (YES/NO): YES